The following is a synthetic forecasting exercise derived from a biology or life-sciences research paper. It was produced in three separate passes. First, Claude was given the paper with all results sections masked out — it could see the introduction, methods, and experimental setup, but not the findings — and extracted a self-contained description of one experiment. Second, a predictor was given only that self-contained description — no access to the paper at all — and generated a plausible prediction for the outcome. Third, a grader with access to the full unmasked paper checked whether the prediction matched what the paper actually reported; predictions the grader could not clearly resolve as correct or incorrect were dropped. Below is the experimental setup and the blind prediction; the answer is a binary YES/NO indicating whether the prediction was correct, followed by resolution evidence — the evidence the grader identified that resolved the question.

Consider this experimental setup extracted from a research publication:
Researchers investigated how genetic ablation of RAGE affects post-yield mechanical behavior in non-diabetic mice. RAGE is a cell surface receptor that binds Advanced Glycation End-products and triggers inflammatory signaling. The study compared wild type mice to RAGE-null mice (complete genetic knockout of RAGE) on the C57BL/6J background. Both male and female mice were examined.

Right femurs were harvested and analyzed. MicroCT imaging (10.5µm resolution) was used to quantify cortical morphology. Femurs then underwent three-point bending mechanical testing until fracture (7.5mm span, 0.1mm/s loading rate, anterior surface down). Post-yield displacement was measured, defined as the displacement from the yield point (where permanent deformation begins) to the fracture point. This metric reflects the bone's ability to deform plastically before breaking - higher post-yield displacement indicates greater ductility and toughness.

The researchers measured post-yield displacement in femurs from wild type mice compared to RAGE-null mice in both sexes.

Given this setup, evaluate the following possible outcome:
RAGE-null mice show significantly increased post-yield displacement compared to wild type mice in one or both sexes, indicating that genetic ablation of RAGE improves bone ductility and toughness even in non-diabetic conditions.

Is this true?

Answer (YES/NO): NO